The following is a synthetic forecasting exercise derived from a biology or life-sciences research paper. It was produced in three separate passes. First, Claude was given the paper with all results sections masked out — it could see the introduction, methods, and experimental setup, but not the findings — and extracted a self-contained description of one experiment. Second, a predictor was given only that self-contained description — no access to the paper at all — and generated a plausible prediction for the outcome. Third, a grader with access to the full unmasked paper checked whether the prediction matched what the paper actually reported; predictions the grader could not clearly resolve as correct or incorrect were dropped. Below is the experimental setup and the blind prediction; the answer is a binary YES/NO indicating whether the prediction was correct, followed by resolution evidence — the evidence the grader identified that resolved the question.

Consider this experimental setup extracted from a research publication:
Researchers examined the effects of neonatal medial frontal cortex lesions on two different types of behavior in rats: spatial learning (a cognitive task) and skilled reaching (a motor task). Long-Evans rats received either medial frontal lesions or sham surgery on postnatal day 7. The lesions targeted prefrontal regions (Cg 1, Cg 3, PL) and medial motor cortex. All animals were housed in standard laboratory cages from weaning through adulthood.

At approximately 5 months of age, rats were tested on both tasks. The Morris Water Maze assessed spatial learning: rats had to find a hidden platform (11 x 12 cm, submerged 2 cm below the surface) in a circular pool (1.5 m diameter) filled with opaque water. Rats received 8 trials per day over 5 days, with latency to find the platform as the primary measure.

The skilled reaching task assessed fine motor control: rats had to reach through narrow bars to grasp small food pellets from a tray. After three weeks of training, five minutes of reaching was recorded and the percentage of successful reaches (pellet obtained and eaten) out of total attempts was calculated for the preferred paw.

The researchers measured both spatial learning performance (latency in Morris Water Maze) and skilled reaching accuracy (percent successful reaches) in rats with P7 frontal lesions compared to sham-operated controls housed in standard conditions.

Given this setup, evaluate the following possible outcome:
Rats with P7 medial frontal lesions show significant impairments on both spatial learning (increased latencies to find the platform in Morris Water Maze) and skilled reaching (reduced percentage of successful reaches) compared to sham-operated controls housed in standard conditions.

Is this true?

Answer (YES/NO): YES